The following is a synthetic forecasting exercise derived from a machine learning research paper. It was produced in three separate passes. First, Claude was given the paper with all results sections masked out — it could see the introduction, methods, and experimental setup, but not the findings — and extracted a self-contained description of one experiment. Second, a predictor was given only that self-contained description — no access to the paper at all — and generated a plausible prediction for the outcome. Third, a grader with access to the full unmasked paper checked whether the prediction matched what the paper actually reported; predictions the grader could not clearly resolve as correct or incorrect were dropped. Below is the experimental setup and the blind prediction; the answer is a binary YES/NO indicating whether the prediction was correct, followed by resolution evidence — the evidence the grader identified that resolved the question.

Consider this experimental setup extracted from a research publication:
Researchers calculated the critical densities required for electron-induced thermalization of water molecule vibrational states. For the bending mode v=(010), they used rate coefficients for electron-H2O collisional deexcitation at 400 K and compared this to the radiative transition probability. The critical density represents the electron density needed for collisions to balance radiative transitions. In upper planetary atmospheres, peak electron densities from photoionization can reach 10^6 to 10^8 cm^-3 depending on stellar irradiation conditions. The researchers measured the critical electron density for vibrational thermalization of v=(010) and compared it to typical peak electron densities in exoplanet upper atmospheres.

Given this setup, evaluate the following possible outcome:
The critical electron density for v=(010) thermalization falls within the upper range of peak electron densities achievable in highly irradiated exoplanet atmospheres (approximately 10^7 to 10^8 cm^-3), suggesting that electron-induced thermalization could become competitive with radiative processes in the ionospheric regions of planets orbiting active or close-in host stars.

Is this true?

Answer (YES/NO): NO